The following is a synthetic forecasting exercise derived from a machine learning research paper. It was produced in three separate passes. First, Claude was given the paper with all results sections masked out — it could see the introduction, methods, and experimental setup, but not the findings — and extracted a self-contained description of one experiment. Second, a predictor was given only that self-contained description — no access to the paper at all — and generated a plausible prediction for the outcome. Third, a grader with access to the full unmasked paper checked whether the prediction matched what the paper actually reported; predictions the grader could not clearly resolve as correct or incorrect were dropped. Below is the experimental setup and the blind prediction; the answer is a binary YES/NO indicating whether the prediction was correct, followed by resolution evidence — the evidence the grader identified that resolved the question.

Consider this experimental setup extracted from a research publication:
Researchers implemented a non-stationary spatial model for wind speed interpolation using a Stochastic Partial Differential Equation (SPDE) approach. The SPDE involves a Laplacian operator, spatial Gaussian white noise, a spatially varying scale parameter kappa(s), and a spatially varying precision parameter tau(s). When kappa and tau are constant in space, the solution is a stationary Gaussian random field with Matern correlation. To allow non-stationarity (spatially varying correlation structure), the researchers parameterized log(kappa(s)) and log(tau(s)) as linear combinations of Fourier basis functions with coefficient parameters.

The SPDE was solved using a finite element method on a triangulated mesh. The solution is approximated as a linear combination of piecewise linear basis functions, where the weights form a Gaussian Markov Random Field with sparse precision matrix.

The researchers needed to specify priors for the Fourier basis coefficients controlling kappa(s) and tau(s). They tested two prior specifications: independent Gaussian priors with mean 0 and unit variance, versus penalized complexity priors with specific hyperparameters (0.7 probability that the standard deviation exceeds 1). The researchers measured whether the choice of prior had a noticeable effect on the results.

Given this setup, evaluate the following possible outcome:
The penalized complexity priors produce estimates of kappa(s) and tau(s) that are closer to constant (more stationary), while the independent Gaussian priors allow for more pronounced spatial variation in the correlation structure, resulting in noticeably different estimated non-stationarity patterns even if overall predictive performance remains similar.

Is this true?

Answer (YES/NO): NO